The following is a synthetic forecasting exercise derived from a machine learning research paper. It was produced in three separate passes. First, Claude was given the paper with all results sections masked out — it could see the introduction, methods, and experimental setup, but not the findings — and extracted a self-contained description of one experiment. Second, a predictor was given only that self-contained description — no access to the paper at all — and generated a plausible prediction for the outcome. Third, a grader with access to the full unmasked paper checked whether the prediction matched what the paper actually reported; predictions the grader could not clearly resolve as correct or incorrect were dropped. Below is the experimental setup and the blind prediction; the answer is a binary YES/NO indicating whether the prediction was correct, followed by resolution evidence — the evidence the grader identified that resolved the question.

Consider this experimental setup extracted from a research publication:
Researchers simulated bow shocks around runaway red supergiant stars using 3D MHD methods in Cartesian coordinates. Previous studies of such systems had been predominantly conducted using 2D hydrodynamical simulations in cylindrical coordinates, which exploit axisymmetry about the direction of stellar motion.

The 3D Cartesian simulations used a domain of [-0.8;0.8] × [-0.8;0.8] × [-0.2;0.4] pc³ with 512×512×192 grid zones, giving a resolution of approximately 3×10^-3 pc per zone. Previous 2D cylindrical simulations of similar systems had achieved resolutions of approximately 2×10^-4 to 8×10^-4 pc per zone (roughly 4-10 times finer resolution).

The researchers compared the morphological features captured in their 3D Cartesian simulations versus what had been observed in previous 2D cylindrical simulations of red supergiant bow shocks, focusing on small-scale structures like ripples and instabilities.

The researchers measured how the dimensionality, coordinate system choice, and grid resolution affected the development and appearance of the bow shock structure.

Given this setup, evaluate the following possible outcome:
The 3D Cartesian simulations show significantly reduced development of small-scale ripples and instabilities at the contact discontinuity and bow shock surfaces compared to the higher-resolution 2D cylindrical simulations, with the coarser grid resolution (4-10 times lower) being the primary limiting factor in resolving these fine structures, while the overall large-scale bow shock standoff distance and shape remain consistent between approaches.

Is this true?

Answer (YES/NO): NO